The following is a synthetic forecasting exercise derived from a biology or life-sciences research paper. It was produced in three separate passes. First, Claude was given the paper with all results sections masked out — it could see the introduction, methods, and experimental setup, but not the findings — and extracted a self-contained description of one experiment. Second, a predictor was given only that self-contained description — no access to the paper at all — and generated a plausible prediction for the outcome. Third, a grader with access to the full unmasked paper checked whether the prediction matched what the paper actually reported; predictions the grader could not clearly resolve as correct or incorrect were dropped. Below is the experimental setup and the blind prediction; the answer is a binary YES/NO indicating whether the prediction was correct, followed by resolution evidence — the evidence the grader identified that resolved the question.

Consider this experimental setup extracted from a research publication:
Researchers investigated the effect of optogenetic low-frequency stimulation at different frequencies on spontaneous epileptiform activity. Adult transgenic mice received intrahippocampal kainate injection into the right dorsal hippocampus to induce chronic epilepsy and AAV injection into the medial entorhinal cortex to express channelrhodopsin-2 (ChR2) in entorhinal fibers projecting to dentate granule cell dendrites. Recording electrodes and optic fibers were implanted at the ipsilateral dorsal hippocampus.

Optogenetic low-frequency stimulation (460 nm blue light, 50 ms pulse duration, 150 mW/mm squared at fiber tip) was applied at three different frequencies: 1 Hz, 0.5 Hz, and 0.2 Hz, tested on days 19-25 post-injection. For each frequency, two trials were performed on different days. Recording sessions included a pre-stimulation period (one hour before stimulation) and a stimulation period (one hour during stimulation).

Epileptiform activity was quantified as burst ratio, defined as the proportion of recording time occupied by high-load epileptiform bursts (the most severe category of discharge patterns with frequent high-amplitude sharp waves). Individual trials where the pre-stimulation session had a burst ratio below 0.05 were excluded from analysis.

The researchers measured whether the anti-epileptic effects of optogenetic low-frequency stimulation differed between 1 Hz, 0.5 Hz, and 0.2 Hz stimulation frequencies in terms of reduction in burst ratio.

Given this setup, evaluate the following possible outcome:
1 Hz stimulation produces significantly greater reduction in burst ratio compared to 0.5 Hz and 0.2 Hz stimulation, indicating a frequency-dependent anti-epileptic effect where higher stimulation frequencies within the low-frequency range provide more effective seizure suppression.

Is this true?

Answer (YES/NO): NO